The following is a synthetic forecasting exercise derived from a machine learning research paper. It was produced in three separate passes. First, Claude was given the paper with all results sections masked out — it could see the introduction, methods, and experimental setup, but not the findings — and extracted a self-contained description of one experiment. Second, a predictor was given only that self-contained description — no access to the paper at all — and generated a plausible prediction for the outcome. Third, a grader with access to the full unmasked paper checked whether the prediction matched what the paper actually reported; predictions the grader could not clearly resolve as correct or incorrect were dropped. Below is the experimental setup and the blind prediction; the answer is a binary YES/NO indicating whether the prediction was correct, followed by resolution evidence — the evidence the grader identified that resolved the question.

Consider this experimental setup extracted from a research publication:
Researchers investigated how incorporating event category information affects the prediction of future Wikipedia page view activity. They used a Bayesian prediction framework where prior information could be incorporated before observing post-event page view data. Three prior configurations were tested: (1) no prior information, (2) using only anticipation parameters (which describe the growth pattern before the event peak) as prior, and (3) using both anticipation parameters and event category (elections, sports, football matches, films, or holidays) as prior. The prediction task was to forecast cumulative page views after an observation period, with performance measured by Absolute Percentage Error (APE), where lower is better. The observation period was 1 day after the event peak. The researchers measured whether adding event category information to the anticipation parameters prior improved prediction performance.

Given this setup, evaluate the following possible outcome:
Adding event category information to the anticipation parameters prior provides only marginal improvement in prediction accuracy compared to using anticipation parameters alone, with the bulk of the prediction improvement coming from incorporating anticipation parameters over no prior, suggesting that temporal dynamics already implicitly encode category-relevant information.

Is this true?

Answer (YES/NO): NO